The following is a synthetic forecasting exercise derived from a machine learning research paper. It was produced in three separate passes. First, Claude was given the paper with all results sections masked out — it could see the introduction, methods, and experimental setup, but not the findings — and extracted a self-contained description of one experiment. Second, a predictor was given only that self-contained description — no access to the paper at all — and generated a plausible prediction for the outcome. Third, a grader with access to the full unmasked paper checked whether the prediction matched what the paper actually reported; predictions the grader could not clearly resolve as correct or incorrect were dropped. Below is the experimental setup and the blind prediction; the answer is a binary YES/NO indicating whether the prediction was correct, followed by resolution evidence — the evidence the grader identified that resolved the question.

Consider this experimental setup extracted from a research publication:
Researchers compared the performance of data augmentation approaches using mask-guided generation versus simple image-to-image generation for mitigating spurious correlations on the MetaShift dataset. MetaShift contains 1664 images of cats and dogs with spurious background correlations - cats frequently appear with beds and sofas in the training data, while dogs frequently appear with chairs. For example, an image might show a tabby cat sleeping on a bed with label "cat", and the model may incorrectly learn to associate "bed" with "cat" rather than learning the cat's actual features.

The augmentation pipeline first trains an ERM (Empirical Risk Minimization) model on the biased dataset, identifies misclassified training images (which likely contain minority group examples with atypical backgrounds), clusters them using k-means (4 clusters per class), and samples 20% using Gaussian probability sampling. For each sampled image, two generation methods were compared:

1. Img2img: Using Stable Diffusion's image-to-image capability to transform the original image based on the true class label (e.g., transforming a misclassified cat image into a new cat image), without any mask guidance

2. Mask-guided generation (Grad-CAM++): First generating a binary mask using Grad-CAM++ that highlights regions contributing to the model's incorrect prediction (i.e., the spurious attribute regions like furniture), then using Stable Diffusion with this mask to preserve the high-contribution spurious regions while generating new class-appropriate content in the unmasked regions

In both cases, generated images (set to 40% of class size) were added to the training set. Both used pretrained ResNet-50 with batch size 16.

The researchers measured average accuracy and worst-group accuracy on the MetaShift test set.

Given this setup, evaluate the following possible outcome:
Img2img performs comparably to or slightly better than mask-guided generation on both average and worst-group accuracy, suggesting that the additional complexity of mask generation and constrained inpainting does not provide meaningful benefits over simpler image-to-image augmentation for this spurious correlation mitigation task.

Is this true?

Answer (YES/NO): NO